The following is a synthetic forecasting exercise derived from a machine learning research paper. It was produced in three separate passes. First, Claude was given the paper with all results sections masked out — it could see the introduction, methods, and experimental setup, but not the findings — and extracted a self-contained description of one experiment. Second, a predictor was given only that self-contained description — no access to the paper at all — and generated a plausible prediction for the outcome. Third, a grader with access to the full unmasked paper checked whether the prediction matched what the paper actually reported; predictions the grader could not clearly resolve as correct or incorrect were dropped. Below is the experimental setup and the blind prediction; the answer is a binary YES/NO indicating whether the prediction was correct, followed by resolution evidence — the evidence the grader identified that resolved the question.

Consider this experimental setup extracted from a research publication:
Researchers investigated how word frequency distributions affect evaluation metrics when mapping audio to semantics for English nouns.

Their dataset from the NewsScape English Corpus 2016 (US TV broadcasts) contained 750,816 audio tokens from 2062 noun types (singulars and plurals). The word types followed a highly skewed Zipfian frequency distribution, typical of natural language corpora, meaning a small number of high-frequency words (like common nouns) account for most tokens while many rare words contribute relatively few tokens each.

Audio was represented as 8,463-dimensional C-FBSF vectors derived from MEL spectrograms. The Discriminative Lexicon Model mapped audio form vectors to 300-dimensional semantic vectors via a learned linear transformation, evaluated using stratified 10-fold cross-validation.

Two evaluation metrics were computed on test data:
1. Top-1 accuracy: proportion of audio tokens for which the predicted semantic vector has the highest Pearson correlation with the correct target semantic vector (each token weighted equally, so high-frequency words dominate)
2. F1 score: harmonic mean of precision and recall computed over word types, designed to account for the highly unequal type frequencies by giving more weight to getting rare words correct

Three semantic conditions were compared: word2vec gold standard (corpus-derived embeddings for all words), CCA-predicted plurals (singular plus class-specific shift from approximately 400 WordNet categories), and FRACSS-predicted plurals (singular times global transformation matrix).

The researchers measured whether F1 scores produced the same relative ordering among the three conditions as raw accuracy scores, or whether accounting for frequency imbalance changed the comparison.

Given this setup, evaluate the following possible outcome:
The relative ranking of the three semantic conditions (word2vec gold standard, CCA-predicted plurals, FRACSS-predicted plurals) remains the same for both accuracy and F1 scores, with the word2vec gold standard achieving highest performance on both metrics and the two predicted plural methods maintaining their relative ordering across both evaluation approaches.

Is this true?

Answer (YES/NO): NO